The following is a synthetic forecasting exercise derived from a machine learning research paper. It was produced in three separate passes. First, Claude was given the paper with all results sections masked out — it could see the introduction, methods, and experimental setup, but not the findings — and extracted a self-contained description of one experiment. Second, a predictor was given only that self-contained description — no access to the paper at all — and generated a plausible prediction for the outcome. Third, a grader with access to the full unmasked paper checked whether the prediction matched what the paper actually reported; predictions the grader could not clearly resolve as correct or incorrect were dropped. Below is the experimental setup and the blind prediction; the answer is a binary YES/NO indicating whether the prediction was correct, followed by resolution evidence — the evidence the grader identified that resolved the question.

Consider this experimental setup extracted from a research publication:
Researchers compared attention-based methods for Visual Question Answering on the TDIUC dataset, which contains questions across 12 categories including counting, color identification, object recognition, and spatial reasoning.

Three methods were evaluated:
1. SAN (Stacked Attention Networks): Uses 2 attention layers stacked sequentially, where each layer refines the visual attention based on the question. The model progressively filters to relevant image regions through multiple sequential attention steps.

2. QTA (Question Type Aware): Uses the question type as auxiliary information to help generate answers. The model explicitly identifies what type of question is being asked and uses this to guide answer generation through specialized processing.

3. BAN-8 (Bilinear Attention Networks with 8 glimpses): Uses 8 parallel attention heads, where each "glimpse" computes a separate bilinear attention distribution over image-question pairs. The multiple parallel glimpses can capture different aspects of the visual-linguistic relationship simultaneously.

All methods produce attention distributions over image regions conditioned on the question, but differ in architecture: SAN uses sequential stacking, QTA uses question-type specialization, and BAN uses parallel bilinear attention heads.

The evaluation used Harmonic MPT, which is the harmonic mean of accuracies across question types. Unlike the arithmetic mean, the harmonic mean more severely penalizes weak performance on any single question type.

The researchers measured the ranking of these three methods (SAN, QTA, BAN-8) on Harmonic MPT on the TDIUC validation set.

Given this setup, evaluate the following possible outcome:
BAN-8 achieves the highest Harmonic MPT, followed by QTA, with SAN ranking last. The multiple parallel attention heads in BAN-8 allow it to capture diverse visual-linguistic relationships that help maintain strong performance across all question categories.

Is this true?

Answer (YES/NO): NO